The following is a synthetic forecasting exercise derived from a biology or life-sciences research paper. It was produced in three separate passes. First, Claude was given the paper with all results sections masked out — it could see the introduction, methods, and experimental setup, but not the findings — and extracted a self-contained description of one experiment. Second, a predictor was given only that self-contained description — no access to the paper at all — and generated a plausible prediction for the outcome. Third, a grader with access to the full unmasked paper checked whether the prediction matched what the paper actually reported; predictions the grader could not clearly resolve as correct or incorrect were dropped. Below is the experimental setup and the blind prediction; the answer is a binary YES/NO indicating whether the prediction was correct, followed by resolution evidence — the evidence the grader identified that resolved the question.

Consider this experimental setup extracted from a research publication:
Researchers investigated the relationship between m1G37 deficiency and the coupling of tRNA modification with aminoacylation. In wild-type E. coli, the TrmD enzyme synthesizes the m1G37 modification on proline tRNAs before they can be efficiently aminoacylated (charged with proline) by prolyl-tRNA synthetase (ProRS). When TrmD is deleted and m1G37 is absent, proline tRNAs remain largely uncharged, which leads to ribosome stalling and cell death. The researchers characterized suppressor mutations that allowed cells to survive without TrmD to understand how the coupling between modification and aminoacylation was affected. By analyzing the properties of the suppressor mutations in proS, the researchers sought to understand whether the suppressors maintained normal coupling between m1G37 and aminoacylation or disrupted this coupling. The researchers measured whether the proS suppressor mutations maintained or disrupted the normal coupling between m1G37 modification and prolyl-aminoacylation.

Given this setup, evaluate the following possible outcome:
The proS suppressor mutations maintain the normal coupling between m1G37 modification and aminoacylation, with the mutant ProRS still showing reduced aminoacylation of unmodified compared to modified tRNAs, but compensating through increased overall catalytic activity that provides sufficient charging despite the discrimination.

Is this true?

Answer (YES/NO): NO